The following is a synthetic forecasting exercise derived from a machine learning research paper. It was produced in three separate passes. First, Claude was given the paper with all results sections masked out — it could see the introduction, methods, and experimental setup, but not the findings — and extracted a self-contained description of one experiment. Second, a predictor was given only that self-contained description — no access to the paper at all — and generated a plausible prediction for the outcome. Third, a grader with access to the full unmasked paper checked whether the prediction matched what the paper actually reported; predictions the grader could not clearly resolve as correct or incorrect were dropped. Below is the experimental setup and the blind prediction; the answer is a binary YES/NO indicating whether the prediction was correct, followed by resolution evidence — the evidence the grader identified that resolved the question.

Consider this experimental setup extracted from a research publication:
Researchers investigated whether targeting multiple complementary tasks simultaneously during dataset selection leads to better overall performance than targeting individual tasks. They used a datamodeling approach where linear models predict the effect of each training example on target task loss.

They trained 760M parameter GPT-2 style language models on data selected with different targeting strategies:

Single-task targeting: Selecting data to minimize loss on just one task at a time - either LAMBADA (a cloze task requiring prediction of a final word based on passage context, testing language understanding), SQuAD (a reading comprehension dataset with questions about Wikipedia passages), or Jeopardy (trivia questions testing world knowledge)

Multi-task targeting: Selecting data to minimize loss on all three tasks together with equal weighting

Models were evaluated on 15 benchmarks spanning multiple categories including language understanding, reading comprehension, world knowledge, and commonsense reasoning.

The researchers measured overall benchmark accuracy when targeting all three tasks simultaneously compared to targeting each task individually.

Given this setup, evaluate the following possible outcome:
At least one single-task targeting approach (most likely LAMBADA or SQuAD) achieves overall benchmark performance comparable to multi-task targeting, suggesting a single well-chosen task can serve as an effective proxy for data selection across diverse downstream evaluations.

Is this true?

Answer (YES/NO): NO